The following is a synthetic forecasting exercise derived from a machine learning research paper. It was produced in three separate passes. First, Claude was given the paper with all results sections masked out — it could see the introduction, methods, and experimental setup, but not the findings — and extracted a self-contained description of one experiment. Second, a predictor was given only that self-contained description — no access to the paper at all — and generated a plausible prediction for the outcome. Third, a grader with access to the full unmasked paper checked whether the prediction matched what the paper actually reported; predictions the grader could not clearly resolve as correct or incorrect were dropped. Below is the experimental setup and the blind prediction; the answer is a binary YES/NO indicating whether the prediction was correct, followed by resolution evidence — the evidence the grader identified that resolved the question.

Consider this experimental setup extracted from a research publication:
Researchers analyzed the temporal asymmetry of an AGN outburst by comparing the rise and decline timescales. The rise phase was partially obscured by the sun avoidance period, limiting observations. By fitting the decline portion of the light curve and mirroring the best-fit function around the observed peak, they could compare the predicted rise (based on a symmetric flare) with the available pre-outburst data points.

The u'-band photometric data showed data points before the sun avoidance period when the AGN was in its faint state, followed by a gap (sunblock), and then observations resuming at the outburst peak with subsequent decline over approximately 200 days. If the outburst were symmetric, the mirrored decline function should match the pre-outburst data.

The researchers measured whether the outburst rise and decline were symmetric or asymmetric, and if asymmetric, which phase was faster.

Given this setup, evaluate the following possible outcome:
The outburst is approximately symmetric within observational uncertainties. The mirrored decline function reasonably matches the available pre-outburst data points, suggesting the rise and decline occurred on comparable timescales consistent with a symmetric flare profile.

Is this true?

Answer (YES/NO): NO